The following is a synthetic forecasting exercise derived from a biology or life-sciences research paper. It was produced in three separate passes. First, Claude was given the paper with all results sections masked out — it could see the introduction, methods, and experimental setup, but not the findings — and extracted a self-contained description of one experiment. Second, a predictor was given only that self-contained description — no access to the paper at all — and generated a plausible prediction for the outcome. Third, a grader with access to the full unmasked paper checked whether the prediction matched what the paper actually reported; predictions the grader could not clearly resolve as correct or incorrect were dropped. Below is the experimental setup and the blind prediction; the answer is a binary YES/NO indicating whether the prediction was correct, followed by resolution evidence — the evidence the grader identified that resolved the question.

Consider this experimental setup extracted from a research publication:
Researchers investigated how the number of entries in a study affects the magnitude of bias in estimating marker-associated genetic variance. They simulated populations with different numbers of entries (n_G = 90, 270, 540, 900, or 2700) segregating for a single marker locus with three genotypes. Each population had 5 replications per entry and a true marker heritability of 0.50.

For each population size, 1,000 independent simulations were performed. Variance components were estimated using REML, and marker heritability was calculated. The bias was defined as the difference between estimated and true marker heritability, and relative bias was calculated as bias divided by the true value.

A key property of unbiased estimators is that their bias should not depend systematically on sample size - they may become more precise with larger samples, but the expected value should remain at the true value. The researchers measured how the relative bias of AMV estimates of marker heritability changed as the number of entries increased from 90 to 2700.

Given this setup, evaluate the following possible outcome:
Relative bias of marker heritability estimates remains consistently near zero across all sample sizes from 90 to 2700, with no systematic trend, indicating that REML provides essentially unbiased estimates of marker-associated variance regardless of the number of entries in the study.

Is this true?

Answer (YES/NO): NO